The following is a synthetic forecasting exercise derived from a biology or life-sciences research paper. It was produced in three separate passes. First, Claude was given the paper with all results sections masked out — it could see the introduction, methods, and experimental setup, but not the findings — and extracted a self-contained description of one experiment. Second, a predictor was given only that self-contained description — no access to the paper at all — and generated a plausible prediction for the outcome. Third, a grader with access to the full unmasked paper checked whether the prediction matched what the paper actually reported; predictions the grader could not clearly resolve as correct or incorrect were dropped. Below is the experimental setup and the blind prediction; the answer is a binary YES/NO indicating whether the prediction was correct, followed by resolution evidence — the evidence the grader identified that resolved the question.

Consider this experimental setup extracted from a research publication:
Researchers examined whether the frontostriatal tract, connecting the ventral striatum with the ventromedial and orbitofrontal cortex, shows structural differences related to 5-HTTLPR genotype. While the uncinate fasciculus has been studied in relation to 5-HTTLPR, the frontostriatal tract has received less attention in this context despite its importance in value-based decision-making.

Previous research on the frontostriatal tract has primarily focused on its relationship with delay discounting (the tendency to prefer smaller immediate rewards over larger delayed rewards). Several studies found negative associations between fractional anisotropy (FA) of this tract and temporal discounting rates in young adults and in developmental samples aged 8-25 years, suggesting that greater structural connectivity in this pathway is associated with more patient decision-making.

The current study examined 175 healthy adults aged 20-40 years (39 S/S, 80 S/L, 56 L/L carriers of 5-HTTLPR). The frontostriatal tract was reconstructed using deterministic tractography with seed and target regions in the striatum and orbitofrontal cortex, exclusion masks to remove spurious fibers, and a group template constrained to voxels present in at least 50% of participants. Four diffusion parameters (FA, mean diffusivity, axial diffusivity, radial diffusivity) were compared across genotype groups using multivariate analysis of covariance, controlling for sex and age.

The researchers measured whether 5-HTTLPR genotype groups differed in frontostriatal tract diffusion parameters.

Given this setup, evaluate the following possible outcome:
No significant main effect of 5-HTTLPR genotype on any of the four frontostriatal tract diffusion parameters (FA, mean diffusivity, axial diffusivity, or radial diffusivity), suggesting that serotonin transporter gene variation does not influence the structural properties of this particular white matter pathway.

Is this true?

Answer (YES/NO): NO